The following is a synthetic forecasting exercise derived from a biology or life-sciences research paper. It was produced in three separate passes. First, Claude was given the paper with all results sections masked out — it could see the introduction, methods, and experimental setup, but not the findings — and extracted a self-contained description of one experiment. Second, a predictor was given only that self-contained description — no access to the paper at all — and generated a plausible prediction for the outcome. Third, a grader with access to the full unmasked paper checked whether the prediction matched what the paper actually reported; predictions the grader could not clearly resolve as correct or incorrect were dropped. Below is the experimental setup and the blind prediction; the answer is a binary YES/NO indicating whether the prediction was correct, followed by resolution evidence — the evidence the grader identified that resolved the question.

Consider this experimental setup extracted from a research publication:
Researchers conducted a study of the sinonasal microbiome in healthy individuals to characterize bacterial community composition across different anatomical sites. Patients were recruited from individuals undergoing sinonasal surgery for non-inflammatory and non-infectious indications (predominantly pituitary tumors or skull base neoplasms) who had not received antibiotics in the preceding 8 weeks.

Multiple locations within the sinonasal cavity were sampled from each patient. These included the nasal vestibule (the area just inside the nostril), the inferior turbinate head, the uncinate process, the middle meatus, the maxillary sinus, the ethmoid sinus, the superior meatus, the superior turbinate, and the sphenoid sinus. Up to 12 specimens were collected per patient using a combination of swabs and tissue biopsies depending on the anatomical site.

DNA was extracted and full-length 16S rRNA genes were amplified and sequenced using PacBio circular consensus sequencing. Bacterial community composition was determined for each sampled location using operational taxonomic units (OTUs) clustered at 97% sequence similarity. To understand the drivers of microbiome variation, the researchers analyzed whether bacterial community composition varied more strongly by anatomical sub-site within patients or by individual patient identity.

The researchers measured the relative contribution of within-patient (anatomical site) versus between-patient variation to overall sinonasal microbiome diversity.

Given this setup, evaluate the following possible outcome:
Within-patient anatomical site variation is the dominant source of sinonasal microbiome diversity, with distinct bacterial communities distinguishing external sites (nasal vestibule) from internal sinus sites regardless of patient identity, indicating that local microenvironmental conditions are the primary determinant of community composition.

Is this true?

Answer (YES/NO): NO